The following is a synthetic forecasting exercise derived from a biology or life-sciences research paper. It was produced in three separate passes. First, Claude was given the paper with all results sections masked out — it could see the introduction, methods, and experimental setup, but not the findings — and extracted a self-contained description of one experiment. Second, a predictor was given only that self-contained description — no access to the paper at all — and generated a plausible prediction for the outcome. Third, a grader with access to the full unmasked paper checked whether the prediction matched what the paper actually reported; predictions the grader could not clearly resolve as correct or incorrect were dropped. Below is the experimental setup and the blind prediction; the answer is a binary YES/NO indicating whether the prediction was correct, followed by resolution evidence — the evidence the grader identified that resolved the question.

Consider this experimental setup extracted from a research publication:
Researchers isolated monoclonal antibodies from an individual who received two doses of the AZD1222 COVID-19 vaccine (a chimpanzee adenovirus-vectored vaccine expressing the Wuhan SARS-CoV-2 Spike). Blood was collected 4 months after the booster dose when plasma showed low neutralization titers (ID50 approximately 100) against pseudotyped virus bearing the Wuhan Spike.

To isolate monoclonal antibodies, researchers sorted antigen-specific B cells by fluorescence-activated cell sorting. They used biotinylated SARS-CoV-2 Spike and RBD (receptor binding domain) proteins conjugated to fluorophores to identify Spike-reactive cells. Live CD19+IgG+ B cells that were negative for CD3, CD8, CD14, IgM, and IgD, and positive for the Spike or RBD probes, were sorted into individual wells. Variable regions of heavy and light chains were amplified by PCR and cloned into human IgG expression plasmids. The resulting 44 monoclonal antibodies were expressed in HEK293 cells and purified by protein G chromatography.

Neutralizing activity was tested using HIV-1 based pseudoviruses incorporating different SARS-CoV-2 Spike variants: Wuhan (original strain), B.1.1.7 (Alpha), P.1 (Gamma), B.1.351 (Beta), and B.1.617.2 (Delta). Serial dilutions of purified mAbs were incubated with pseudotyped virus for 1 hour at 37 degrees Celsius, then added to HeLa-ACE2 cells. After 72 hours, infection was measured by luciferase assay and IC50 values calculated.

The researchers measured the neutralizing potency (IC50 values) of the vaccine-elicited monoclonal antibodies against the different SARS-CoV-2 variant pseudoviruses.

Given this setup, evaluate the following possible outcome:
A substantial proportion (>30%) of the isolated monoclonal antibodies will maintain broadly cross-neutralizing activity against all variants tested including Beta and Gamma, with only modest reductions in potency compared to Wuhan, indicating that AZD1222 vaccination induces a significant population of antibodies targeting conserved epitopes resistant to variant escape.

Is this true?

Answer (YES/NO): NO